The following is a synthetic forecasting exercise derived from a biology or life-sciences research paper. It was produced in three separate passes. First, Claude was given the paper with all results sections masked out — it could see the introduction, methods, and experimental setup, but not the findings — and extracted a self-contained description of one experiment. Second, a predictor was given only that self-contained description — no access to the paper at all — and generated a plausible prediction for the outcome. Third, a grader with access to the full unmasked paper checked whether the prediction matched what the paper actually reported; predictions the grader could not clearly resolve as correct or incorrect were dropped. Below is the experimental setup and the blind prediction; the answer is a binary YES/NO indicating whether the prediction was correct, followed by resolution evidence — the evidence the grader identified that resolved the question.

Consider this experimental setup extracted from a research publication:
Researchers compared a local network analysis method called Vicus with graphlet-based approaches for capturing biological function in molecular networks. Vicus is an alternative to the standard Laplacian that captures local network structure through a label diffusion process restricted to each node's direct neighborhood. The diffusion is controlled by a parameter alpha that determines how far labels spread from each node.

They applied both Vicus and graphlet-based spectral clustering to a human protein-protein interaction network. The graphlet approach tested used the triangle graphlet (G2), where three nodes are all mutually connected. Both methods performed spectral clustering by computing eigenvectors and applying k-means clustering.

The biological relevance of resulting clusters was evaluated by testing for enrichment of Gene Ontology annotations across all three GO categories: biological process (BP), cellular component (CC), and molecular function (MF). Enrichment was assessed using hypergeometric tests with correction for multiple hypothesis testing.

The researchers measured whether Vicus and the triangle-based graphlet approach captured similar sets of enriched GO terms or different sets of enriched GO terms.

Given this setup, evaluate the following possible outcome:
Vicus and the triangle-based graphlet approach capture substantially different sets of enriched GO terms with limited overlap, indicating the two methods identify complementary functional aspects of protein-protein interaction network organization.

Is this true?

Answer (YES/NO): YES